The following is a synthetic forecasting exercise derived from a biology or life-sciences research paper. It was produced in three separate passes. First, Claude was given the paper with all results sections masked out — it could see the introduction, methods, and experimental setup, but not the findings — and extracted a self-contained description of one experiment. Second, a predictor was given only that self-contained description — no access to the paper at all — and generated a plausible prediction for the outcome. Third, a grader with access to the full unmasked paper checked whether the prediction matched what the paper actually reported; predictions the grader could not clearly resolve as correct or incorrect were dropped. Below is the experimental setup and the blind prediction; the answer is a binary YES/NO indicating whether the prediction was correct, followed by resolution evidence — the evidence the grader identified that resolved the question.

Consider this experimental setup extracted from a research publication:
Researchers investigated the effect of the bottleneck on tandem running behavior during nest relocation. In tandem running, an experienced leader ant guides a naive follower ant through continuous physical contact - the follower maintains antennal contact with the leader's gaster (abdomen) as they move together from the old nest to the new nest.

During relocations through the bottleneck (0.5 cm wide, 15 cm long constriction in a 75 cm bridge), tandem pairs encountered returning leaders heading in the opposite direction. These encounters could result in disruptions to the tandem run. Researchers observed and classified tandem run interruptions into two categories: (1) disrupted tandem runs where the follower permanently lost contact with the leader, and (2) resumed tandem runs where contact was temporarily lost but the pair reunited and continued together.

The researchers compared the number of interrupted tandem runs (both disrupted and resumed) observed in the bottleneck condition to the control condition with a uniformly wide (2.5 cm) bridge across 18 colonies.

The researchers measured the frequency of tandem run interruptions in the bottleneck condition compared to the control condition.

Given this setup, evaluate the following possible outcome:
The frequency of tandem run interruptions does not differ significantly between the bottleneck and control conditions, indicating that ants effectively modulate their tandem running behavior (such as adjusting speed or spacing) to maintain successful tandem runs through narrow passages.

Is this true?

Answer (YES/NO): NO